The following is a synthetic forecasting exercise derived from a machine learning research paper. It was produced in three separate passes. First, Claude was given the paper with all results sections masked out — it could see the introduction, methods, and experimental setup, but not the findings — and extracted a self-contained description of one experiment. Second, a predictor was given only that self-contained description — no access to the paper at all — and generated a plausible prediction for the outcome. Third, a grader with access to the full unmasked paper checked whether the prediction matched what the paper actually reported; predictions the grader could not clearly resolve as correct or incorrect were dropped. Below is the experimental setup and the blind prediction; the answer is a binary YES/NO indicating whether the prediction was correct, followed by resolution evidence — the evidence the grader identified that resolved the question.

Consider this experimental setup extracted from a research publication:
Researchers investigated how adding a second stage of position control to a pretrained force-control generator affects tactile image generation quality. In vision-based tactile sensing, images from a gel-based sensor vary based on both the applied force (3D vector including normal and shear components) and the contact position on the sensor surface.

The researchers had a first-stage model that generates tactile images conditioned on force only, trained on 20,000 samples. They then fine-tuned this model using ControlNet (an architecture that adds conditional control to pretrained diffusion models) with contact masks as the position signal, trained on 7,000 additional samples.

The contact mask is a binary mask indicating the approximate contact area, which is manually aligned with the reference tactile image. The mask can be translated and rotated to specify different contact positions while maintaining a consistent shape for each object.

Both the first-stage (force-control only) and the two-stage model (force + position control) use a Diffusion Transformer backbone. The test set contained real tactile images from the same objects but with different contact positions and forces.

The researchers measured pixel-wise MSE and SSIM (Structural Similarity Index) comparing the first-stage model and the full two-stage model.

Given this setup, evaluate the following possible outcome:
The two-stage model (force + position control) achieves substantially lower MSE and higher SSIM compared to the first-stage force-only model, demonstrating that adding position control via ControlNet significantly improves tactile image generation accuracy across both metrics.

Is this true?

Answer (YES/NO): NO